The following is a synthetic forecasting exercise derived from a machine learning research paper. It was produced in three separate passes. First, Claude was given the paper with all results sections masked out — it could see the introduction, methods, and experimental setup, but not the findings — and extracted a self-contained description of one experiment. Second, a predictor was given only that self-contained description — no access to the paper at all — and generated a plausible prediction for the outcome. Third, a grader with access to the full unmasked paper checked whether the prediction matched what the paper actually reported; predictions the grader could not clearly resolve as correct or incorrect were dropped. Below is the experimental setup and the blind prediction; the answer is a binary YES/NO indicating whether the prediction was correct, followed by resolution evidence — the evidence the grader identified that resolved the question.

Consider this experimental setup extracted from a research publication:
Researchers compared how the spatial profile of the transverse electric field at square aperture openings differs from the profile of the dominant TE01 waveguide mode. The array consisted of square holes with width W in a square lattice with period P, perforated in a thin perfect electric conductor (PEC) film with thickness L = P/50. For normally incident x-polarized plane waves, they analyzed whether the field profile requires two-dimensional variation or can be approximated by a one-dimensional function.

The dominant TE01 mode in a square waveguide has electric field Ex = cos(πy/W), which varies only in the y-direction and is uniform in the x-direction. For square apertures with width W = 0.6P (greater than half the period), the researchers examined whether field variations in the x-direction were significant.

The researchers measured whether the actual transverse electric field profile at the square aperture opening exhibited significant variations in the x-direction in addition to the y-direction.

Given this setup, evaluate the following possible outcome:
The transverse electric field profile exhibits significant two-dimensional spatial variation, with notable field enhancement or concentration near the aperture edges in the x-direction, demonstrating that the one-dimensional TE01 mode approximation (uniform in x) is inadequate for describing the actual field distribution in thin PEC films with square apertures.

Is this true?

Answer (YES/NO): YES